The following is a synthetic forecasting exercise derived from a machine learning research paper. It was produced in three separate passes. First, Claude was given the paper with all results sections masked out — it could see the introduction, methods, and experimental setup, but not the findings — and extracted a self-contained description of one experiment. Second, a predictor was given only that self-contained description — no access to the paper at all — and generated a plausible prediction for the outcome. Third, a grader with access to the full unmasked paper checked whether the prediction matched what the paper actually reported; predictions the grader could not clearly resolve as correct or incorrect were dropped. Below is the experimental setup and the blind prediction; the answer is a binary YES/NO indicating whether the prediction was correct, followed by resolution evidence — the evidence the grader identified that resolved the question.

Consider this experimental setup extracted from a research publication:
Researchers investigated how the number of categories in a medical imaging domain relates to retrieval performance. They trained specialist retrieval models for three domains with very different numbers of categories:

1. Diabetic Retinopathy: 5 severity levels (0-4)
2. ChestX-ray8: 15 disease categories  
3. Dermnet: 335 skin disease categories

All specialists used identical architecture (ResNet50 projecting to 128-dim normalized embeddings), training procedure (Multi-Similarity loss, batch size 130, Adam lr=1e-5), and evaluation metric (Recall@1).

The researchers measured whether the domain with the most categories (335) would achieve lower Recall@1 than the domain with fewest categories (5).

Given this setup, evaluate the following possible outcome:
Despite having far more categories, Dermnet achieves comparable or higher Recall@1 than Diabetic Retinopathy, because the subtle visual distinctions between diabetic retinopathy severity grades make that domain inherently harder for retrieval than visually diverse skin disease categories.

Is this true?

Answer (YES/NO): YES